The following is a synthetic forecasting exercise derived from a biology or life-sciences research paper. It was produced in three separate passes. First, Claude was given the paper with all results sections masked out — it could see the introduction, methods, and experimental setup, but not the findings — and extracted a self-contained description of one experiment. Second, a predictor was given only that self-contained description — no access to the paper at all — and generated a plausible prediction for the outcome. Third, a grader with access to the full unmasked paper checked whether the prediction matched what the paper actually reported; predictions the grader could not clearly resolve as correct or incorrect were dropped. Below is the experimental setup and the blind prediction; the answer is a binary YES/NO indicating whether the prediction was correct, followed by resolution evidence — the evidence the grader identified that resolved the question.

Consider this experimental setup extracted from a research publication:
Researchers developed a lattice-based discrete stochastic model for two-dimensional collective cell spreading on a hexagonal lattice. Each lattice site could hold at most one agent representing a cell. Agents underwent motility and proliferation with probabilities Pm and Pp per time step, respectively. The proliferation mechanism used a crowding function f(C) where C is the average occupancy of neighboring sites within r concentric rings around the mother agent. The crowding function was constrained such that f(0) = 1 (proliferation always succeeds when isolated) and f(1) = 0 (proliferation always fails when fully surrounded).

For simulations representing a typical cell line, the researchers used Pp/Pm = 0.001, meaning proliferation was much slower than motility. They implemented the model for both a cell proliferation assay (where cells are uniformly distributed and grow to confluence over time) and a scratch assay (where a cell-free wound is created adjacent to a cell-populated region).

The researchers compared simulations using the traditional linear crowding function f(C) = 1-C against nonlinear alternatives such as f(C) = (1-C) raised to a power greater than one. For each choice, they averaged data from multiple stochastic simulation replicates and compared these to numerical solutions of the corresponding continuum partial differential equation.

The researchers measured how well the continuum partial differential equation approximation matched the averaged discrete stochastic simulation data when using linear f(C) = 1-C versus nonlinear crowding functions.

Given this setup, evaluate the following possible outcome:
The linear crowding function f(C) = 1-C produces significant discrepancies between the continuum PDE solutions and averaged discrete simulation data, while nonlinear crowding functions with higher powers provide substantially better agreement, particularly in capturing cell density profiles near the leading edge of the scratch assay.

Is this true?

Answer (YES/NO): NO